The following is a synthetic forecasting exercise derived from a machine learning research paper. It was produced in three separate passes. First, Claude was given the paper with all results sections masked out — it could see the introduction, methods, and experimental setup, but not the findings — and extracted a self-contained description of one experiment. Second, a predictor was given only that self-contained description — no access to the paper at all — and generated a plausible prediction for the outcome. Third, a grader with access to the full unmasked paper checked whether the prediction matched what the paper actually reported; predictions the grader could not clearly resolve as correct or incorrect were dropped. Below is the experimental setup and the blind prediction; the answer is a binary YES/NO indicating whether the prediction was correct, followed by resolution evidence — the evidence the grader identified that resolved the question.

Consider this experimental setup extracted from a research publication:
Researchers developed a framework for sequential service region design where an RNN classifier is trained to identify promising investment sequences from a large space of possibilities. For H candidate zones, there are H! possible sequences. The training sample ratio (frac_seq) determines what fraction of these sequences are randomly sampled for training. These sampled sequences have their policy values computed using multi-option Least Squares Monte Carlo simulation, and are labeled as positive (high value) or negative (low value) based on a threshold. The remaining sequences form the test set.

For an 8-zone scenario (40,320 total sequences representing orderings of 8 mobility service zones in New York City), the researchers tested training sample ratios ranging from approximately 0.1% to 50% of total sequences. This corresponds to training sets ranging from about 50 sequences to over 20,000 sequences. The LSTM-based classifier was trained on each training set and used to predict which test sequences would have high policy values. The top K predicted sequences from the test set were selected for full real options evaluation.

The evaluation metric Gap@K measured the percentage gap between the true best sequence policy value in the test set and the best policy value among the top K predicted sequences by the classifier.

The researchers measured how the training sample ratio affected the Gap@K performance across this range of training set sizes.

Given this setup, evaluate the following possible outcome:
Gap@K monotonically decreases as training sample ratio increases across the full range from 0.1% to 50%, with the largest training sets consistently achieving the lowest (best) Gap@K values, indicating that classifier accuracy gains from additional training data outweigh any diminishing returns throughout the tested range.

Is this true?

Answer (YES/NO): YES